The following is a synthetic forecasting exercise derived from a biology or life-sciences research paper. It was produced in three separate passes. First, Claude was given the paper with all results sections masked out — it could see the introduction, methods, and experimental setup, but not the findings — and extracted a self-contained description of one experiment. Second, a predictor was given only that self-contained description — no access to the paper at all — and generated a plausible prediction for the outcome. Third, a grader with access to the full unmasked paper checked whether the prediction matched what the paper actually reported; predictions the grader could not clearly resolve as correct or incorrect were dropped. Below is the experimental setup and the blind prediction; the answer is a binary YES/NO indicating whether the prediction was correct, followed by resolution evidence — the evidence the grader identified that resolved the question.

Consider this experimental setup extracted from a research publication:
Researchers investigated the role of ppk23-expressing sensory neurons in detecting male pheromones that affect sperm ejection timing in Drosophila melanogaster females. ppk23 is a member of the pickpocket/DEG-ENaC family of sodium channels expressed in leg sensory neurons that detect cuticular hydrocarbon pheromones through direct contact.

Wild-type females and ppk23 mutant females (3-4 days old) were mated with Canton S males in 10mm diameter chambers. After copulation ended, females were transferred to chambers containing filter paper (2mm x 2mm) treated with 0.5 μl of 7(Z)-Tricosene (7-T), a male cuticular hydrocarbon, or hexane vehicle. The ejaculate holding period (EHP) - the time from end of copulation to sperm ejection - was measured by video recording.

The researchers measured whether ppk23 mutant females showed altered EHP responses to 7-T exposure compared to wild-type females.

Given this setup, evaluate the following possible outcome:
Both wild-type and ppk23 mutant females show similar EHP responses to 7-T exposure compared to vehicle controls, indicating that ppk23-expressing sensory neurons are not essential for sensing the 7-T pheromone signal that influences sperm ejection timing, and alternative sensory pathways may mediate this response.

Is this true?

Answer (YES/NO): NO